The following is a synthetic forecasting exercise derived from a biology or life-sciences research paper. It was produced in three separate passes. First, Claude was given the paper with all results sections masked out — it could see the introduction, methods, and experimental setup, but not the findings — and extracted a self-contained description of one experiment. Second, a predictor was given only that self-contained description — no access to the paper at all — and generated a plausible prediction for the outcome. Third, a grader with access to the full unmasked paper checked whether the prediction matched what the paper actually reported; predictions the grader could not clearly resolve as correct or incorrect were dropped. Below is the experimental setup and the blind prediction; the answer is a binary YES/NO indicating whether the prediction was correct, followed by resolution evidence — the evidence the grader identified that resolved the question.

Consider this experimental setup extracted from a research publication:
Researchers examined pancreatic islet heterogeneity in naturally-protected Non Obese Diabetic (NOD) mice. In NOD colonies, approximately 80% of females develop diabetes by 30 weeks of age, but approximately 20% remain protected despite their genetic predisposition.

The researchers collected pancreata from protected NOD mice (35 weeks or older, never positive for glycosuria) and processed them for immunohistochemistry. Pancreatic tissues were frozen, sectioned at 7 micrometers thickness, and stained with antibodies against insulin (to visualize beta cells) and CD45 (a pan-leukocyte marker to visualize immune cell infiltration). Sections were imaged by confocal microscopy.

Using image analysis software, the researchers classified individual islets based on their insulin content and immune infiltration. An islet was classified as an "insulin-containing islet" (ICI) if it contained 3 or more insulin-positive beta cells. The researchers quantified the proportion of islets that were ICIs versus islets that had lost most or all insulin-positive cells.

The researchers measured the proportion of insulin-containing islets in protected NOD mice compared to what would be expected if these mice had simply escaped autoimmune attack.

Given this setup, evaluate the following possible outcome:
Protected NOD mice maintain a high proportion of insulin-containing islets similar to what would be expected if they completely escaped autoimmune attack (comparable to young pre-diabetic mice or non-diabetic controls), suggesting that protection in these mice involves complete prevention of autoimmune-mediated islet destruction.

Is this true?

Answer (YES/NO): NO